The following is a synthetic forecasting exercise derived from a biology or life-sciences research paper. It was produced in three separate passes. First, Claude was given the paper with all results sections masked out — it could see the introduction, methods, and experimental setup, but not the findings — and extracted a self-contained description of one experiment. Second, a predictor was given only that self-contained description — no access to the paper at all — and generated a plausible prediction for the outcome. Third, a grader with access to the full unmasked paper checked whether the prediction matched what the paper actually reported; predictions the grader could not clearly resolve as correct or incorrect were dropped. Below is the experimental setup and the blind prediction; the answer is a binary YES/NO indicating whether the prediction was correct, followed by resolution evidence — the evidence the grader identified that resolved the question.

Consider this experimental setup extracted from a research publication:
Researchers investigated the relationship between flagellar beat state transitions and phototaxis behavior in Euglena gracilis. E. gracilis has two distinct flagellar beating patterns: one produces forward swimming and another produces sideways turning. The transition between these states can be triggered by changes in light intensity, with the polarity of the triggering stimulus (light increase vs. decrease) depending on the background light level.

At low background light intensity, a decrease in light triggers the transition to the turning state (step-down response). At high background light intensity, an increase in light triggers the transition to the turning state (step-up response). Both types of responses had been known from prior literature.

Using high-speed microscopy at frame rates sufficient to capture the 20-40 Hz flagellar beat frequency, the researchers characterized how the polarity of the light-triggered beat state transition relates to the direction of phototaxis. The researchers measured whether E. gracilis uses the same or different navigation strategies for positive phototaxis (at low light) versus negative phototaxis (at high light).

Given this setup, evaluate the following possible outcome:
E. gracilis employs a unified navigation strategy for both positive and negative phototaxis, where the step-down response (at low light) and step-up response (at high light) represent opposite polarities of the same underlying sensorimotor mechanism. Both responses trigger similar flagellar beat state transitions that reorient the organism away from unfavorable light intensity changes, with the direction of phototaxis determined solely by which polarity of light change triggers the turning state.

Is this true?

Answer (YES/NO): NO